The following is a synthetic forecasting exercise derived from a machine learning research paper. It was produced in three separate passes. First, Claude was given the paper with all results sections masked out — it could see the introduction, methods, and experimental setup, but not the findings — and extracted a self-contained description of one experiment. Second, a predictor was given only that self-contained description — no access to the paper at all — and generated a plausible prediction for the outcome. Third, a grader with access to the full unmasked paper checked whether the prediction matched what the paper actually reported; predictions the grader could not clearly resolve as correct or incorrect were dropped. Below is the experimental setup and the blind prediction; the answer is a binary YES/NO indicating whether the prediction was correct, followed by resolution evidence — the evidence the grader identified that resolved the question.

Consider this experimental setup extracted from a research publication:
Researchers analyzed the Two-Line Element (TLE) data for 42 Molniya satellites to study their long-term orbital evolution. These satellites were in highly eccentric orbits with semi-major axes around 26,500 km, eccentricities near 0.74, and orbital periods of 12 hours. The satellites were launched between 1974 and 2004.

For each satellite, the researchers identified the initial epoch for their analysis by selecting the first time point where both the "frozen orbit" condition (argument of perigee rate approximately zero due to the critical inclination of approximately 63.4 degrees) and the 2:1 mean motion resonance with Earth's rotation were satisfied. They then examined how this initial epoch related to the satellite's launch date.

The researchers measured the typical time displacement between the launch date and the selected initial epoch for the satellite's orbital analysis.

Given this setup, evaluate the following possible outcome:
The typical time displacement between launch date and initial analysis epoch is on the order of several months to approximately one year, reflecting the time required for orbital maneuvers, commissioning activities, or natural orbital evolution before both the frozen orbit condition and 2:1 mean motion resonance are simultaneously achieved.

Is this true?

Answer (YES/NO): NO